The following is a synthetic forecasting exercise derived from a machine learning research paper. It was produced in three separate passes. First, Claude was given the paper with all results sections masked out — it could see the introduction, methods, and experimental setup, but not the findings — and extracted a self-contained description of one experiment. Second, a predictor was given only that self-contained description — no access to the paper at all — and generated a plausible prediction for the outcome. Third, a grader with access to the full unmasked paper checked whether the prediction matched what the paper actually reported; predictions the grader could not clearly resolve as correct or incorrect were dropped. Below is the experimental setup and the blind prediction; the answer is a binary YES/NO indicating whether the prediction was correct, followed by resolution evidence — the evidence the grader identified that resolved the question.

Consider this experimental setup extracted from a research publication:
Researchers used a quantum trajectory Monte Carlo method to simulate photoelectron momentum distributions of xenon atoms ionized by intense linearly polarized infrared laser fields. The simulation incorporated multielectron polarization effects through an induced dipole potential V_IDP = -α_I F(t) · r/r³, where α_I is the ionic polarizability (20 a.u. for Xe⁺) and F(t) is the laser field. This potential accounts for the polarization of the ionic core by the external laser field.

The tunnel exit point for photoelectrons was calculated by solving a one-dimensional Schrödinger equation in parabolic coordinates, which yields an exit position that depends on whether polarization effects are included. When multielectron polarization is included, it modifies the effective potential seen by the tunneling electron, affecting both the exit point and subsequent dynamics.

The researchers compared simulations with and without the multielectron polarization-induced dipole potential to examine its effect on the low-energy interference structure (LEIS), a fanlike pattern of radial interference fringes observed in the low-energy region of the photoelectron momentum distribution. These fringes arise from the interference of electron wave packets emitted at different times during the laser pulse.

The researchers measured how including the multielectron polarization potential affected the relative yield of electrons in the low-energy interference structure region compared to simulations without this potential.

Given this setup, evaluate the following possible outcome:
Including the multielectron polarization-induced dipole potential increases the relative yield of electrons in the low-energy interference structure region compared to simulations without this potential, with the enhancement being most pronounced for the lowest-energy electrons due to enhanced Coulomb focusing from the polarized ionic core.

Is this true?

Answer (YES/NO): NO